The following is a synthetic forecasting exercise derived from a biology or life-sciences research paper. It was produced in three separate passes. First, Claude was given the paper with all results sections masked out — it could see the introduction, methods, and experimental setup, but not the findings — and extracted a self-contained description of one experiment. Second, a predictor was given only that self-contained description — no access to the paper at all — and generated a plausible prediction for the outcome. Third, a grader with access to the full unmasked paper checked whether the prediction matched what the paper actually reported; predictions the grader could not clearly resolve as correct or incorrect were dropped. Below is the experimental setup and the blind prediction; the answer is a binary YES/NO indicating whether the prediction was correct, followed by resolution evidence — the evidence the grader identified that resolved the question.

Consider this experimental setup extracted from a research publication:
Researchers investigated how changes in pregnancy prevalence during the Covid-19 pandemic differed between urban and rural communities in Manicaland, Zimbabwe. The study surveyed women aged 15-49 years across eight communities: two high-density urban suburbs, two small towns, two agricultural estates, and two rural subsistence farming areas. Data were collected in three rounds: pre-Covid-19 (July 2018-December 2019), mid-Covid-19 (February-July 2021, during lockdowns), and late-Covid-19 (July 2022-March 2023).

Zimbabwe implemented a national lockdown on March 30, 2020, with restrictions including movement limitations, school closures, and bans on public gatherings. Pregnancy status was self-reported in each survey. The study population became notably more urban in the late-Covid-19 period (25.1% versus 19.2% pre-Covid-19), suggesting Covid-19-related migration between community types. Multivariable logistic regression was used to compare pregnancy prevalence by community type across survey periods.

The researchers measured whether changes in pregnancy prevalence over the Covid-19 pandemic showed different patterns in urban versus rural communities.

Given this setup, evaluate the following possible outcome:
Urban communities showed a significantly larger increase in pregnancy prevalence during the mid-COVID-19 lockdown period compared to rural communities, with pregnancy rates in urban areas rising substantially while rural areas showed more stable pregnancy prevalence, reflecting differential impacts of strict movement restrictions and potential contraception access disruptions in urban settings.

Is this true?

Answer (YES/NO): NO